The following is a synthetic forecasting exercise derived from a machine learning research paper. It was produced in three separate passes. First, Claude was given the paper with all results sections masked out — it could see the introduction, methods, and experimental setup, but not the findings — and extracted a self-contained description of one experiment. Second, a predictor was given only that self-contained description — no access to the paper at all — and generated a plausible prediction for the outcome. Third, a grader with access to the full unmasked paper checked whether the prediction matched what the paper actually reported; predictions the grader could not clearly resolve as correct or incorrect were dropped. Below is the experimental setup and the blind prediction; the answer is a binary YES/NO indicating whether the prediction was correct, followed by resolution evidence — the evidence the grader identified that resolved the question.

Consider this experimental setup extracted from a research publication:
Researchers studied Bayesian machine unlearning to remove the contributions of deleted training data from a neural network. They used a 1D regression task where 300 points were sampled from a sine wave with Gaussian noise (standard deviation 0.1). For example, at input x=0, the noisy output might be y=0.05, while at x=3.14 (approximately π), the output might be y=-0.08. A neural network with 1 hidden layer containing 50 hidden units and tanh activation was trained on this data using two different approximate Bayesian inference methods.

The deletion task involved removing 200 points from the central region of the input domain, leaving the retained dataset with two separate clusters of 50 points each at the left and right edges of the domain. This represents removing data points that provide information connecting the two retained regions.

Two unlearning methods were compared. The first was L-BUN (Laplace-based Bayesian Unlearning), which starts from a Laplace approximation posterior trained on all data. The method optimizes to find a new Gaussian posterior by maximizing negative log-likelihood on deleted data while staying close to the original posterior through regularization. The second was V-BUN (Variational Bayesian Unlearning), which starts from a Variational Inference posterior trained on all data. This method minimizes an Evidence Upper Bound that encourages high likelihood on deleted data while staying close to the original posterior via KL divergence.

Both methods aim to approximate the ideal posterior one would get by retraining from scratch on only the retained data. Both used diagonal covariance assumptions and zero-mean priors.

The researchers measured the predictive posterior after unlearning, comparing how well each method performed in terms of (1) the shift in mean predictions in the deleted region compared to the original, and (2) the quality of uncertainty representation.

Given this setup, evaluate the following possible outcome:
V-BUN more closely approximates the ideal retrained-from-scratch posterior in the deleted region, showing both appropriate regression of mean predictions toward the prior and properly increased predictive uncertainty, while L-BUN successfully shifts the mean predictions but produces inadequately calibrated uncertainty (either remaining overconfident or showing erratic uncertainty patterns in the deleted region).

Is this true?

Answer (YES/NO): NO